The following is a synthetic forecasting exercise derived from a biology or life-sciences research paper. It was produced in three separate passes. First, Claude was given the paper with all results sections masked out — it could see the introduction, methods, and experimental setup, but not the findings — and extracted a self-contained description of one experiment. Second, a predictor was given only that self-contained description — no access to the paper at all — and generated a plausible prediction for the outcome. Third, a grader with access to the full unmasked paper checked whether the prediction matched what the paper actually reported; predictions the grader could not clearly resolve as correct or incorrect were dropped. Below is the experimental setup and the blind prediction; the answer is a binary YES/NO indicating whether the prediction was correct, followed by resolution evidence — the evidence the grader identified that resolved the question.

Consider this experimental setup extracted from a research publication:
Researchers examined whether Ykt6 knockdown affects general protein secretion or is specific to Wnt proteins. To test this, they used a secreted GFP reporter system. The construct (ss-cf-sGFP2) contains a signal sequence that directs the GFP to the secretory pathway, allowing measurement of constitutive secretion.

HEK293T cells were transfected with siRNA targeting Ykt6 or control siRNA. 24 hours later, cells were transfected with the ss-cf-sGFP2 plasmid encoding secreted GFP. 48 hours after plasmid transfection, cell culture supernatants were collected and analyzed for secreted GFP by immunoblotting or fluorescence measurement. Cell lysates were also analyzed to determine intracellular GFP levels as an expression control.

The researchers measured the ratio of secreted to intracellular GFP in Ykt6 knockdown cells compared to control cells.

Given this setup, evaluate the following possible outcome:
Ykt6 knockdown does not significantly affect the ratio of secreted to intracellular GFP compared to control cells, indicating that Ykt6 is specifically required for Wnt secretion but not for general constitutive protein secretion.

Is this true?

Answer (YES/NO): YES